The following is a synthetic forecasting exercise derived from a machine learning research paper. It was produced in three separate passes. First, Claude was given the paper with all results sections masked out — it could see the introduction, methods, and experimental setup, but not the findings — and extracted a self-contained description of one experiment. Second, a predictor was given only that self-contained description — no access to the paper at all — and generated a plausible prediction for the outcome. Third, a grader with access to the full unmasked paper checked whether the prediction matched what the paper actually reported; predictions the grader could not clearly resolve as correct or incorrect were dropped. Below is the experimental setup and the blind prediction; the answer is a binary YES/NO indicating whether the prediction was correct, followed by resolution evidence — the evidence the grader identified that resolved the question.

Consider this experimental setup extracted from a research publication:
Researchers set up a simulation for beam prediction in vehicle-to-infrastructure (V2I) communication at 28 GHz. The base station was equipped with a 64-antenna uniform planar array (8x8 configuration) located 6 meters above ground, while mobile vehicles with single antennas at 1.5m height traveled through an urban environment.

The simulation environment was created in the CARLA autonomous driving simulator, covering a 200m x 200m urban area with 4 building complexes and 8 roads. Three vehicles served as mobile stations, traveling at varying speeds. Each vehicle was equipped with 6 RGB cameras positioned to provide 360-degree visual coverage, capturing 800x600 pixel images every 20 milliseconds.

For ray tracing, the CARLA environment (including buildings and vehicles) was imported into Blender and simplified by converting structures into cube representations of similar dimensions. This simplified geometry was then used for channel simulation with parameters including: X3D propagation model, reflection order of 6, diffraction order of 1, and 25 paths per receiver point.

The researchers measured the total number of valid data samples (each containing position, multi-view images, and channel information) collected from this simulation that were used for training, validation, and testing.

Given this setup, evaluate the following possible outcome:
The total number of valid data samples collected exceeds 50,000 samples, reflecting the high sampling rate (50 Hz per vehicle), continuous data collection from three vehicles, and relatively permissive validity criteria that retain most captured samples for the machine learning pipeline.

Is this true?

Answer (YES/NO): NO